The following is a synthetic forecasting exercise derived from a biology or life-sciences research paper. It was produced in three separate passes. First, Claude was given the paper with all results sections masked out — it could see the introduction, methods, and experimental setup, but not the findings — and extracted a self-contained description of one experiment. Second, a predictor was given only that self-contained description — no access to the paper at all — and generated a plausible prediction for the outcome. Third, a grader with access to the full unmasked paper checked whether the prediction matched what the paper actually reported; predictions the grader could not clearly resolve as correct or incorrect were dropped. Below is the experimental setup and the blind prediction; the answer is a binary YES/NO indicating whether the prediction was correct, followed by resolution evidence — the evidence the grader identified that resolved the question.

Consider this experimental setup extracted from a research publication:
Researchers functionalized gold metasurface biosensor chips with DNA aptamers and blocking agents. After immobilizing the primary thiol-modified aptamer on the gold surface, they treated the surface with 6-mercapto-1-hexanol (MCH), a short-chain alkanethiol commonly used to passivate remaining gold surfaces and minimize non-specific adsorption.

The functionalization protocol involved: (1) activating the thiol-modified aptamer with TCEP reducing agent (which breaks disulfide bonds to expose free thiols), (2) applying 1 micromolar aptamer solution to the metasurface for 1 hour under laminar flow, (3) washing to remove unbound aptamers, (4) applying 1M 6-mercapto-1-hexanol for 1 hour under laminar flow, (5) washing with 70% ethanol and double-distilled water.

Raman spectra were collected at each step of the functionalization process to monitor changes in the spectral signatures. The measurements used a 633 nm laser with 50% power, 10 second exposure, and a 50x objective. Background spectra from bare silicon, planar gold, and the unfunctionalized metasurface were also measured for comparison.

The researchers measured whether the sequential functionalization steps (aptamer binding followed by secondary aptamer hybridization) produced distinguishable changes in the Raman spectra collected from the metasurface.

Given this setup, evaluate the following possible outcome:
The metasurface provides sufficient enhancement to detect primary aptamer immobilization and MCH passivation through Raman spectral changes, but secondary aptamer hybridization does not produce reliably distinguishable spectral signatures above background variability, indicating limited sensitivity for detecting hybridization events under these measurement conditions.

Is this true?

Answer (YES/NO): NO